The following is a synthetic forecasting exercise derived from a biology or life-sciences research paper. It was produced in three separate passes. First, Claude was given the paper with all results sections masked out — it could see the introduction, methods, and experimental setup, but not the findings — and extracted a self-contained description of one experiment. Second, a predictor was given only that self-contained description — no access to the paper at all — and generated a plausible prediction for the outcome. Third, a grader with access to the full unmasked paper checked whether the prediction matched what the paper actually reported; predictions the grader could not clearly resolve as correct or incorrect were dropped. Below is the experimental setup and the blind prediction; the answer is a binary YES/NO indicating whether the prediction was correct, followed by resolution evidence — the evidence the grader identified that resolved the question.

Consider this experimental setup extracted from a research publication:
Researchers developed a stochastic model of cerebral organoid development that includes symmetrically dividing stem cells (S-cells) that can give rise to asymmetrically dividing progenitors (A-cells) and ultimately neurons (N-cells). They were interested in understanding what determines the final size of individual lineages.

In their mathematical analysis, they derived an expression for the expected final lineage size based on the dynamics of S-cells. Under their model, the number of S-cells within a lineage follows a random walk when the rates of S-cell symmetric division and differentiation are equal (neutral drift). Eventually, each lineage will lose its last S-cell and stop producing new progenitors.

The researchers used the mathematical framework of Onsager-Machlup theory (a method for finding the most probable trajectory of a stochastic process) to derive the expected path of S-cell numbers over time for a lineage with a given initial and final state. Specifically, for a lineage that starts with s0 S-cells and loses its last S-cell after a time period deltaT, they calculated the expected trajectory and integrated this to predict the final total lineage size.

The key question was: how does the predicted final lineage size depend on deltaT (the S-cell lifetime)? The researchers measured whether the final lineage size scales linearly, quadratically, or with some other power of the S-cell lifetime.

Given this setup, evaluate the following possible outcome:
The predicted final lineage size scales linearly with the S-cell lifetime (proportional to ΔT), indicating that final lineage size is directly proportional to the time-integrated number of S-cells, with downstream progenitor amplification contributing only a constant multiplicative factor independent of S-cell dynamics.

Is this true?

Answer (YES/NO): NO